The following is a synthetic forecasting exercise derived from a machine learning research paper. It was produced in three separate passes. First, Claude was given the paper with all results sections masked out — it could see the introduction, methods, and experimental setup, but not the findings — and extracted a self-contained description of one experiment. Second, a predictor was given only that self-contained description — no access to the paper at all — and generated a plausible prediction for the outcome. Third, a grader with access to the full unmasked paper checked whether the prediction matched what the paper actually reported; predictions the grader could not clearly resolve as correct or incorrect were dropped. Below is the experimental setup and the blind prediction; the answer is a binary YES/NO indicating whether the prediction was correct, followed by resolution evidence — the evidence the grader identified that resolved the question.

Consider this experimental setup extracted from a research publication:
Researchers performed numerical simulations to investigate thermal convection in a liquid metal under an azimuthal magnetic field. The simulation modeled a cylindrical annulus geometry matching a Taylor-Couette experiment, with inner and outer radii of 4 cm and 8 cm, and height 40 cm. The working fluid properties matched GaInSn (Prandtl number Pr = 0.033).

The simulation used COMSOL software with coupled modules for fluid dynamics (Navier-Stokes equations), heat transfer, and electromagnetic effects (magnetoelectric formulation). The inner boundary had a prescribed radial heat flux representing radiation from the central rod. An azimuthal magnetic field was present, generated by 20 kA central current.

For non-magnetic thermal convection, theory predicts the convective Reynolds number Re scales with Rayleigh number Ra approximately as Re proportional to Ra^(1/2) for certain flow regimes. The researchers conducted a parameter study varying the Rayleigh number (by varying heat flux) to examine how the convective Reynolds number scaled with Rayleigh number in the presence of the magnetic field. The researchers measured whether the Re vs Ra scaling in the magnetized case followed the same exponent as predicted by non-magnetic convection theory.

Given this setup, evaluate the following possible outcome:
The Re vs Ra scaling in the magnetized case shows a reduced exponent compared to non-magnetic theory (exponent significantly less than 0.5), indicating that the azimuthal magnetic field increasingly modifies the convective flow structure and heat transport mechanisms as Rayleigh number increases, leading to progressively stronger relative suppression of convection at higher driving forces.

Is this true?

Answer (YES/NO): NO